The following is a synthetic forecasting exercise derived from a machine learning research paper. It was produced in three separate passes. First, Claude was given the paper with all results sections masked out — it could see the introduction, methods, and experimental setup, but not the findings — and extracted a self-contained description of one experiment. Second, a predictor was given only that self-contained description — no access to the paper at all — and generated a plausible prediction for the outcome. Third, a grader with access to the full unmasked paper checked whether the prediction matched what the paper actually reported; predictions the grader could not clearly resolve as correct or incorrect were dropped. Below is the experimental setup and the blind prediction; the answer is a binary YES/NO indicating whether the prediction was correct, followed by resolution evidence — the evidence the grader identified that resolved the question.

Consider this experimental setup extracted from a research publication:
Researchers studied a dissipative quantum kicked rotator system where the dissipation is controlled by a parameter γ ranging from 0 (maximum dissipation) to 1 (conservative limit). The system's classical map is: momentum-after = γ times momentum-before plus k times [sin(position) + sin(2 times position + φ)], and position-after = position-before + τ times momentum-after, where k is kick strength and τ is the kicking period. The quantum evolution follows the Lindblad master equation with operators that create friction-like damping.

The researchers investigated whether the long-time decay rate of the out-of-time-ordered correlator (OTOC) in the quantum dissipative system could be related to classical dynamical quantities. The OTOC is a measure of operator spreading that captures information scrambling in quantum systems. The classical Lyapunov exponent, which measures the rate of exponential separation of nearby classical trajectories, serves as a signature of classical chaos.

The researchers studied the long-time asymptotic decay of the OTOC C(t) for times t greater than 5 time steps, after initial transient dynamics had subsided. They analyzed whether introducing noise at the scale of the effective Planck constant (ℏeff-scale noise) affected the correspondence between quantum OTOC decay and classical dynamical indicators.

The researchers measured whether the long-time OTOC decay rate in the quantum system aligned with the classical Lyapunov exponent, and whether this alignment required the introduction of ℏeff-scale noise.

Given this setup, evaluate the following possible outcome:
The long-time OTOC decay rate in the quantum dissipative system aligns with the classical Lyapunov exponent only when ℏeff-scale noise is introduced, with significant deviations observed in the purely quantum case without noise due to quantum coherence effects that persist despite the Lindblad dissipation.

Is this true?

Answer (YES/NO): YES